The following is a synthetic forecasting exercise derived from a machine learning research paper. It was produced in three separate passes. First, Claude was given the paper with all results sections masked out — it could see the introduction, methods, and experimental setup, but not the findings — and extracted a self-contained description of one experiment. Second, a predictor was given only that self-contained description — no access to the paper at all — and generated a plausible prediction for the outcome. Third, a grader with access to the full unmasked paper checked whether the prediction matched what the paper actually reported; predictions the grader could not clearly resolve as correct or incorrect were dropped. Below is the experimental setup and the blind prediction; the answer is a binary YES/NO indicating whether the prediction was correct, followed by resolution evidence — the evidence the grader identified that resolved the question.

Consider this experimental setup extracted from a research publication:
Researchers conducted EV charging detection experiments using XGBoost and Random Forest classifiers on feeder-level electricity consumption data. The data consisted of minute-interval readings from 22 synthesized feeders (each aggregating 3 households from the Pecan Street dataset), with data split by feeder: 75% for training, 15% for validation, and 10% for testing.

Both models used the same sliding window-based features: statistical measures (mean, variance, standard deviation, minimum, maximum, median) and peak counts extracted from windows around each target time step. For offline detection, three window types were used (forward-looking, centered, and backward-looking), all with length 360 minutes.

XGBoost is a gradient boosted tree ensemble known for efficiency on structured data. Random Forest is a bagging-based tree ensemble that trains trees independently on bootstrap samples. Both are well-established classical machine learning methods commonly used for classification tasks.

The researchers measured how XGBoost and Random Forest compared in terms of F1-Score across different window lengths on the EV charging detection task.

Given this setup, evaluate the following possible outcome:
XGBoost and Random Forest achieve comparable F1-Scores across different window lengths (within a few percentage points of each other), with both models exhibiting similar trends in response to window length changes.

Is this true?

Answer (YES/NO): NO